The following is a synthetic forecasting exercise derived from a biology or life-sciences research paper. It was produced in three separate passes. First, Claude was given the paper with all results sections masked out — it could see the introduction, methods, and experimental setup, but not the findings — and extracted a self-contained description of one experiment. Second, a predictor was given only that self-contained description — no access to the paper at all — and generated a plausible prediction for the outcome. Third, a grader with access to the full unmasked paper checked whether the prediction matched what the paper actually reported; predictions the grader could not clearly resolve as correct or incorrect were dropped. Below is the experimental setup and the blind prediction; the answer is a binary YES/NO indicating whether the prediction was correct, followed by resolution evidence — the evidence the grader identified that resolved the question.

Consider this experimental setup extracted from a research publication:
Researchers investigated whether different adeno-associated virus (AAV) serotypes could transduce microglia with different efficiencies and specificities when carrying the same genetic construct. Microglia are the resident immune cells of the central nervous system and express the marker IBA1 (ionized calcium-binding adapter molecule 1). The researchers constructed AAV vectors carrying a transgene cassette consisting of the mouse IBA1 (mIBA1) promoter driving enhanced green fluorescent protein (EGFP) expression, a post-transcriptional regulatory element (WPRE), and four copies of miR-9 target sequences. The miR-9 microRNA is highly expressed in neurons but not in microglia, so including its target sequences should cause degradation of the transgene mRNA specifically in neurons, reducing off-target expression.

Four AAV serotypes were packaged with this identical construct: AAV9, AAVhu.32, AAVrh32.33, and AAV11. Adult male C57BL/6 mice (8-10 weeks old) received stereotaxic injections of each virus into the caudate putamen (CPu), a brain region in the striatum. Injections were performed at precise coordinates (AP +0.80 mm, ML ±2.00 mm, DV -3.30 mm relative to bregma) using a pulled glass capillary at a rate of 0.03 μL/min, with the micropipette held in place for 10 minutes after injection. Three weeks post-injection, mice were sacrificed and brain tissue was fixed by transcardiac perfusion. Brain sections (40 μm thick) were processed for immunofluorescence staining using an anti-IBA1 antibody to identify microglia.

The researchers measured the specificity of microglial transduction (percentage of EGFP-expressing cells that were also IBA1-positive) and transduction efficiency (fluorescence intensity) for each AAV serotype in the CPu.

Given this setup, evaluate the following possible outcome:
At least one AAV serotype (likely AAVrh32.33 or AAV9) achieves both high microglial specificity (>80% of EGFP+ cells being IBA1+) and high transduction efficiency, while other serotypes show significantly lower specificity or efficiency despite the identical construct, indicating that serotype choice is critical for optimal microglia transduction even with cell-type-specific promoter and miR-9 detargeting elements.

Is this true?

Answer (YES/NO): NO